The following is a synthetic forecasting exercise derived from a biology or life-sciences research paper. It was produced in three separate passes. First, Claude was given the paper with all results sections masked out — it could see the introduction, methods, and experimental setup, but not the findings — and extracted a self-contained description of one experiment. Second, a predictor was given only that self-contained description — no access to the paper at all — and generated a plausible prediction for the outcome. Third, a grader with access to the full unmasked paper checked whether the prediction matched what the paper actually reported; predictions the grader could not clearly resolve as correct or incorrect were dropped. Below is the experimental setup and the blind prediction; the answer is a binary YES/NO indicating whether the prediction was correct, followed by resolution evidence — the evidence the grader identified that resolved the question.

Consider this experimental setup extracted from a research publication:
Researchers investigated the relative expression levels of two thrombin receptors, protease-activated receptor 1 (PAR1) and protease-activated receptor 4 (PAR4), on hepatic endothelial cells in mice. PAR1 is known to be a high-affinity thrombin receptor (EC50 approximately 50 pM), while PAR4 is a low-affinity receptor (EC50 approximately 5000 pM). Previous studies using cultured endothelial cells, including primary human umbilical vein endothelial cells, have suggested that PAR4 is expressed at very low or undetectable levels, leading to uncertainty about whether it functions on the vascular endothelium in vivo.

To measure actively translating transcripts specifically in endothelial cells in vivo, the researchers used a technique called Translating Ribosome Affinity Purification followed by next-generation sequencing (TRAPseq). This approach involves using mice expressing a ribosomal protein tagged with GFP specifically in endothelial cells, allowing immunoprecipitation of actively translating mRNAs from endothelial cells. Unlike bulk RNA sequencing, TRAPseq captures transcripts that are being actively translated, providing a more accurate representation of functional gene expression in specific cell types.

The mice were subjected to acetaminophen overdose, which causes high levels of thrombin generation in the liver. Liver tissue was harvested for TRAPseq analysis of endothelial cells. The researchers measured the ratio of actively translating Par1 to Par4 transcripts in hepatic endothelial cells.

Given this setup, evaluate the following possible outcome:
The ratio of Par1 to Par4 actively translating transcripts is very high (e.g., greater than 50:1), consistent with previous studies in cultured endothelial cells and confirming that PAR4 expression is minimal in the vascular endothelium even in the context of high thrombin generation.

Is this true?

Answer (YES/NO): NO